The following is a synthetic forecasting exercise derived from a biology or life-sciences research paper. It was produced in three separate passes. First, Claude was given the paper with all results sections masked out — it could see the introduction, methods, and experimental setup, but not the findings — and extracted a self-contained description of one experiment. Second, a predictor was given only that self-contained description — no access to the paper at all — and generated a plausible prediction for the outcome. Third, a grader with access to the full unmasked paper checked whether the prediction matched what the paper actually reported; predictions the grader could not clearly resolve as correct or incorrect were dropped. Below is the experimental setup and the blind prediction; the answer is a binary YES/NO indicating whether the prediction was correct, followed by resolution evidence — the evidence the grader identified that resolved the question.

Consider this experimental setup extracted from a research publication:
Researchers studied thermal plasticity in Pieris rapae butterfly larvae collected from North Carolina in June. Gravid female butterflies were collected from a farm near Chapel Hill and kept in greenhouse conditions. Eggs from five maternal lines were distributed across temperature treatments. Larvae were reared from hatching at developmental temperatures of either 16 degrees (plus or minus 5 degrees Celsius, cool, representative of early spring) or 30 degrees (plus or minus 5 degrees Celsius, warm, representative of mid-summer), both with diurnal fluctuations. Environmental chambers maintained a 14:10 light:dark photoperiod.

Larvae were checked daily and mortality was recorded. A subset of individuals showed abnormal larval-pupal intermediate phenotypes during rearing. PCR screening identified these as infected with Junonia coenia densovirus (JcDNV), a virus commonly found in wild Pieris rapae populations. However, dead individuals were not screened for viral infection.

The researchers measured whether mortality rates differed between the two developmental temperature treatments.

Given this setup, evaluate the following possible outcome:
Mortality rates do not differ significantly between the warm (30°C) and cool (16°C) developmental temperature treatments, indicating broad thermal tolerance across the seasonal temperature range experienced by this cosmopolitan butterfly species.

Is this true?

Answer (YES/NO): YES